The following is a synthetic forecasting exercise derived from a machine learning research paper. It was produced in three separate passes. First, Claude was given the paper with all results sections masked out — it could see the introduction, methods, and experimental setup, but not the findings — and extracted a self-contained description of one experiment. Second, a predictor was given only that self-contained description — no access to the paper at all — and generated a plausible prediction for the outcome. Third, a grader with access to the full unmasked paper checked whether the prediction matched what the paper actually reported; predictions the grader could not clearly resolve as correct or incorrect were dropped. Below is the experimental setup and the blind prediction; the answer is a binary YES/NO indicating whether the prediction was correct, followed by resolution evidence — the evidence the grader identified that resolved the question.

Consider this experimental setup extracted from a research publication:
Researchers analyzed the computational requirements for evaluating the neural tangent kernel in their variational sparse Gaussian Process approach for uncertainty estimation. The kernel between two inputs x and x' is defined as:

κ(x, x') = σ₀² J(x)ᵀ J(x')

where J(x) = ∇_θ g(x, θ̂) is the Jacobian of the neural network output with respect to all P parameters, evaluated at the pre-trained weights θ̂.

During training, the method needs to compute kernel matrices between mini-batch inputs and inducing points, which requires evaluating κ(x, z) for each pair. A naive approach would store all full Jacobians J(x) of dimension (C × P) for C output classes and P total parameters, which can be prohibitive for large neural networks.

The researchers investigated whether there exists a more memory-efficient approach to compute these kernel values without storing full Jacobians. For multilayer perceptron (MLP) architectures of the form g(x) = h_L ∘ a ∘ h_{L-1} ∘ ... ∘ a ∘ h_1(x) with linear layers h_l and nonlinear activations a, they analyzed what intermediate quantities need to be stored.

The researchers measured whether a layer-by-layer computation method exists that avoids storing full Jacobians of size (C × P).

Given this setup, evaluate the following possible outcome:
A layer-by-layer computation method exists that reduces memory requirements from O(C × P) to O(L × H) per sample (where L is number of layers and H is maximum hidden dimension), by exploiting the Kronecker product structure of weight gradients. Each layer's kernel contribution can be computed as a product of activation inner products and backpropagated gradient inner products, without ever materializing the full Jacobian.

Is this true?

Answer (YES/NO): YES